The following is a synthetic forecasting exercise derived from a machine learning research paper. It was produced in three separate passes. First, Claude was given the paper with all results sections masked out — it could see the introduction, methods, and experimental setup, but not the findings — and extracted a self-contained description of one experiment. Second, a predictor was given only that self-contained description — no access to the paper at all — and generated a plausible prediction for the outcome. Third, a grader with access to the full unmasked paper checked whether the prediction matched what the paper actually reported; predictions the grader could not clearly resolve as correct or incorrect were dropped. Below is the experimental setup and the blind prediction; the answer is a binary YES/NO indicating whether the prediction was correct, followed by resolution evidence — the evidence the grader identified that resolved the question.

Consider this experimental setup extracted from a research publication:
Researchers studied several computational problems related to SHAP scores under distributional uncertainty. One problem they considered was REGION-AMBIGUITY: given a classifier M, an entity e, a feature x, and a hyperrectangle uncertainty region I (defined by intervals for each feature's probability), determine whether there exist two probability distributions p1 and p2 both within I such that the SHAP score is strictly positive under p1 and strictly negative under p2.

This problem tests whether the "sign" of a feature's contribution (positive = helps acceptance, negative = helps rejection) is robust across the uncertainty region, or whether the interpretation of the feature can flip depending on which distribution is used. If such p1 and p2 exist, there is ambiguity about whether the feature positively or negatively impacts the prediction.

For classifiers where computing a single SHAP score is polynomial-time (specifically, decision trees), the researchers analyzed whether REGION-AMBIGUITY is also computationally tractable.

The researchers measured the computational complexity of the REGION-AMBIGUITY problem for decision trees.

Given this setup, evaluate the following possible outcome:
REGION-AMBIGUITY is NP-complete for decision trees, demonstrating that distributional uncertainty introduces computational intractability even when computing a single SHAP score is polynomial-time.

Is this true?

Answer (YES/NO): YES